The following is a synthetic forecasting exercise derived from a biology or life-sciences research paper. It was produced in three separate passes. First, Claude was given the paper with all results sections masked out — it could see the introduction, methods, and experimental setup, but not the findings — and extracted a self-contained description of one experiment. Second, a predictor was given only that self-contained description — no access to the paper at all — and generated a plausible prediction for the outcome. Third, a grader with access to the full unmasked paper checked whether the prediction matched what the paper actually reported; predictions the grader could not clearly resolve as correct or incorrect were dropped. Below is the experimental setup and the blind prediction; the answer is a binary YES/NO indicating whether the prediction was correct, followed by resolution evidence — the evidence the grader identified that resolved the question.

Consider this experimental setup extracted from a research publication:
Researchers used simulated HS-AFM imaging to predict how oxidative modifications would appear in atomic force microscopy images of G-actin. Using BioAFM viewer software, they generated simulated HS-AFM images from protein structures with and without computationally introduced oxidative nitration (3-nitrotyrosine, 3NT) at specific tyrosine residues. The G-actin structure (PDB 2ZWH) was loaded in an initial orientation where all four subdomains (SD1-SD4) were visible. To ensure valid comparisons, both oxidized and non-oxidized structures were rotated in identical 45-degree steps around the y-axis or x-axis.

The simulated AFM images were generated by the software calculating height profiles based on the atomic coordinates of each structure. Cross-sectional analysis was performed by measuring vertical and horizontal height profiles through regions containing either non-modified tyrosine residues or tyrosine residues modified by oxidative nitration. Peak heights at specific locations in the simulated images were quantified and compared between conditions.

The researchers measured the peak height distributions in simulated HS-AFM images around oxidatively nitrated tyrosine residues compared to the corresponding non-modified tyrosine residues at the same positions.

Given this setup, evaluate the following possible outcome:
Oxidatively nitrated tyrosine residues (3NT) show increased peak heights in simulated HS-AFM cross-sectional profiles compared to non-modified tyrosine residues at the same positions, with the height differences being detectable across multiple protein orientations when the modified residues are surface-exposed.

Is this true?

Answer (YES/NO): NO